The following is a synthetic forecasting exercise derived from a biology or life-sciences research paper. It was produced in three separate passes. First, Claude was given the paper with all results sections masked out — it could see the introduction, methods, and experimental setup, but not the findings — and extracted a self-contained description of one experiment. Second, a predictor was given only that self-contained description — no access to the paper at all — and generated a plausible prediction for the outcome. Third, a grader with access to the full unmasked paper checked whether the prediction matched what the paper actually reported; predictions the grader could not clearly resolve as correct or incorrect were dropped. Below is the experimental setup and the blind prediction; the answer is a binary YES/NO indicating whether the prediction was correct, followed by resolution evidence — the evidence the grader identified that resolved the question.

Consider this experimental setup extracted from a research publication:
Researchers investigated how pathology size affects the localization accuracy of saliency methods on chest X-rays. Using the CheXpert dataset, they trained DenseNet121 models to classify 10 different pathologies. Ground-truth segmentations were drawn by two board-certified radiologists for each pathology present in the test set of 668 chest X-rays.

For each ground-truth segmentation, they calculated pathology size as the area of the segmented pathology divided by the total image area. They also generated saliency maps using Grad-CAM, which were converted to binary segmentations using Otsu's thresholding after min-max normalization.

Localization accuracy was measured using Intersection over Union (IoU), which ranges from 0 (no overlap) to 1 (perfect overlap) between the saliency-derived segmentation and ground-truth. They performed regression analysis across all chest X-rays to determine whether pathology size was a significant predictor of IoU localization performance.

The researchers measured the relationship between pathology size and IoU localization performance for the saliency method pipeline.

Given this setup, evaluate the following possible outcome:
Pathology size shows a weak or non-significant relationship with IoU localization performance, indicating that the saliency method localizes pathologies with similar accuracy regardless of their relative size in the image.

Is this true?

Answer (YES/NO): NO